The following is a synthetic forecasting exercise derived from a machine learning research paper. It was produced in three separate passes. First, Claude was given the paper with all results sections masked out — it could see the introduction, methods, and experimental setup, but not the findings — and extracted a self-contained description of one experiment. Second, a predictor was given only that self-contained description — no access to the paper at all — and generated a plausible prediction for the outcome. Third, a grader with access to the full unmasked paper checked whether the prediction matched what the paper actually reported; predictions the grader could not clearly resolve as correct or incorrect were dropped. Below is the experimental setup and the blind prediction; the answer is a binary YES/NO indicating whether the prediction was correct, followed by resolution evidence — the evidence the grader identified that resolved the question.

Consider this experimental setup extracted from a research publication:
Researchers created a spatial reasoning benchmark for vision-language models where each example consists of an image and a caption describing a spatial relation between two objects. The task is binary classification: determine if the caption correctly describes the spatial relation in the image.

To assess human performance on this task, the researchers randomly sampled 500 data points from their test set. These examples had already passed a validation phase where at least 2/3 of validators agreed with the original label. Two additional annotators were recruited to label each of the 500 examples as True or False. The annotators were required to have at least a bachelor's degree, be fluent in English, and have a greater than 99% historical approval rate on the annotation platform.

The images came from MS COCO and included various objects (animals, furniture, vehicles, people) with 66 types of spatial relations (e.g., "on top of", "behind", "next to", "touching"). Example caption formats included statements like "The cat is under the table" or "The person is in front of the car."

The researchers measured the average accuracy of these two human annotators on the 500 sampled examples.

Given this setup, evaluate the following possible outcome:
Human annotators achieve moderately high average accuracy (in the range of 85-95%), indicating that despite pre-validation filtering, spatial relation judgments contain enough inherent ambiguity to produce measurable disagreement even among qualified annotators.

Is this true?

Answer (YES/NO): NO